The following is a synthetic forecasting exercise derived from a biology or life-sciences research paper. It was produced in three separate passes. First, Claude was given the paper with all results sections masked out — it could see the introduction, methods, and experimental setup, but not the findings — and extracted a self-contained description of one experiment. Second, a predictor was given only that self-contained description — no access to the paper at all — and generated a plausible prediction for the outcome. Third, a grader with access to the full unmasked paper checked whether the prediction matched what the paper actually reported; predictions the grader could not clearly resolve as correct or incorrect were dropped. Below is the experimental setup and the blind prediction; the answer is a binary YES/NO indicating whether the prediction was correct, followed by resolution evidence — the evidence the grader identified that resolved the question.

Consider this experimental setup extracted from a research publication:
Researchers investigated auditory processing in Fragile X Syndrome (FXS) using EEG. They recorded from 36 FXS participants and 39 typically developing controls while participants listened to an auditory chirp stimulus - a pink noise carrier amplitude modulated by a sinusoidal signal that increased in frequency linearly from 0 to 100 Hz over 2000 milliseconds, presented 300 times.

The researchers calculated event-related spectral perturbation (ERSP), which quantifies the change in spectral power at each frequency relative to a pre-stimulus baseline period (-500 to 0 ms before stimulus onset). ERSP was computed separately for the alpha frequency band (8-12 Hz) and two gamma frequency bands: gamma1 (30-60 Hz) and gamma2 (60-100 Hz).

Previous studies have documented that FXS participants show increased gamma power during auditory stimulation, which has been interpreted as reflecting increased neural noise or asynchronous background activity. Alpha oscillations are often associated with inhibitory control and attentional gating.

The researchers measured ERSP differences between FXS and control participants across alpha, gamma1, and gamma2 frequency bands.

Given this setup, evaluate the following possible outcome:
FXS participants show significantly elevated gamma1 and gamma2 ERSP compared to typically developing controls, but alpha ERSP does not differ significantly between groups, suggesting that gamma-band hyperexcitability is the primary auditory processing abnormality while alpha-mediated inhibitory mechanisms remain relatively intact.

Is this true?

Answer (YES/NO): NO